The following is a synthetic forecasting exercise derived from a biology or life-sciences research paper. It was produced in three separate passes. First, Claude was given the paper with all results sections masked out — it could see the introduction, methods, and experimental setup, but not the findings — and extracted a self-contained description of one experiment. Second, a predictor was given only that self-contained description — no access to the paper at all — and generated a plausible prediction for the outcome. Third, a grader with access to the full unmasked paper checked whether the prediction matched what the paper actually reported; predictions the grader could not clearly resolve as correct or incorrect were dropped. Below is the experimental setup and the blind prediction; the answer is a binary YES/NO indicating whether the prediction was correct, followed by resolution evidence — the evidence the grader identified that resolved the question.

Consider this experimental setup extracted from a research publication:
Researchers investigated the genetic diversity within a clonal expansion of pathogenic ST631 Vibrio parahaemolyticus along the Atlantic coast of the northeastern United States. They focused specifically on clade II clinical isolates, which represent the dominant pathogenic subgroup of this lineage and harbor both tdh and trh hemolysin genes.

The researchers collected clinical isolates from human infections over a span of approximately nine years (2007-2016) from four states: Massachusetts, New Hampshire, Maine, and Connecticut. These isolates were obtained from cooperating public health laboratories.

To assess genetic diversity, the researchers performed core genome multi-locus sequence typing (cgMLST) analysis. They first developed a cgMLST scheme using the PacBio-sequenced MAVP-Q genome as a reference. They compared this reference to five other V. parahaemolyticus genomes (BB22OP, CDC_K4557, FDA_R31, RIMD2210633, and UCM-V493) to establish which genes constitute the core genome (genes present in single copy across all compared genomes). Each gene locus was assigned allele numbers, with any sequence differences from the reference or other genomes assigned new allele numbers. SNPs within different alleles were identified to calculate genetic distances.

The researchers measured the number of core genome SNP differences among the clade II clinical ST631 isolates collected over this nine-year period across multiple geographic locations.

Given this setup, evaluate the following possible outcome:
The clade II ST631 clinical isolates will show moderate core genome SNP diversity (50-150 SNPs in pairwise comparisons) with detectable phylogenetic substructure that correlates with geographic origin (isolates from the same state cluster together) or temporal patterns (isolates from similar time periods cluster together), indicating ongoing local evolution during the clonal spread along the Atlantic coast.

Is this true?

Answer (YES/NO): NO